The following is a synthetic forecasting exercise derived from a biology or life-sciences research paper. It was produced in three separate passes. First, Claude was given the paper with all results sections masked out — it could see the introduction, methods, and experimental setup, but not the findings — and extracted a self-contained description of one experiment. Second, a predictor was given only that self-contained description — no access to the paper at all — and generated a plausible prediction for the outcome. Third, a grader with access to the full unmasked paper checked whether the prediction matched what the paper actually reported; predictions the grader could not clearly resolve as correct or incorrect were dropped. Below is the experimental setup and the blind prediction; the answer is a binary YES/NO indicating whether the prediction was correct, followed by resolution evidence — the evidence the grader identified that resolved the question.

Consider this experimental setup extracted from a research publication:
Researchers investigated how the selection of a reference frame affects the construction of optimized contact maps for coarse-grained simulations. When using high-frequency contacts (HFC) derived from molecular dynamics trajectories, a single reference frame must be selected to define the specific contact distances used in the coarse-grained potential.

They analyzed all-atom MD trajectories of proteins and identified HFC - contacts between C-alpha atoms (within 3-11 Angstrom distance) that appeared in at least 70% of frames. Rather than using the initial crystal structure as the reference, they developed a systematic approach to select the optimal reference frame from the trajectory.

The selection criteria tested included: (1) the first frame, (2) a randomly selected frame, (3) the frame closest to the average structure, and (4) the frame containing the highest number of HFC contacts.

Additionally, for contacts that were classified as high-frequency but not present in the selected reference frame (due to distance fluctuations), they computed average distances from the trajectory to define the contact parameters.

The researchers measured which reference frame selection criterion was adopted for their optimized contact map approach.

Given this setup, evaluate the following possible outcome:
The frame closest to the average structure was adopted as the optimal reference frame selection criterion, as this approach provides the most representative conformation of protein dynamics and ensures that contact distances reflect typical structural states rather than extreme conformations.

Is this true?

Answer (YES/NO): NO